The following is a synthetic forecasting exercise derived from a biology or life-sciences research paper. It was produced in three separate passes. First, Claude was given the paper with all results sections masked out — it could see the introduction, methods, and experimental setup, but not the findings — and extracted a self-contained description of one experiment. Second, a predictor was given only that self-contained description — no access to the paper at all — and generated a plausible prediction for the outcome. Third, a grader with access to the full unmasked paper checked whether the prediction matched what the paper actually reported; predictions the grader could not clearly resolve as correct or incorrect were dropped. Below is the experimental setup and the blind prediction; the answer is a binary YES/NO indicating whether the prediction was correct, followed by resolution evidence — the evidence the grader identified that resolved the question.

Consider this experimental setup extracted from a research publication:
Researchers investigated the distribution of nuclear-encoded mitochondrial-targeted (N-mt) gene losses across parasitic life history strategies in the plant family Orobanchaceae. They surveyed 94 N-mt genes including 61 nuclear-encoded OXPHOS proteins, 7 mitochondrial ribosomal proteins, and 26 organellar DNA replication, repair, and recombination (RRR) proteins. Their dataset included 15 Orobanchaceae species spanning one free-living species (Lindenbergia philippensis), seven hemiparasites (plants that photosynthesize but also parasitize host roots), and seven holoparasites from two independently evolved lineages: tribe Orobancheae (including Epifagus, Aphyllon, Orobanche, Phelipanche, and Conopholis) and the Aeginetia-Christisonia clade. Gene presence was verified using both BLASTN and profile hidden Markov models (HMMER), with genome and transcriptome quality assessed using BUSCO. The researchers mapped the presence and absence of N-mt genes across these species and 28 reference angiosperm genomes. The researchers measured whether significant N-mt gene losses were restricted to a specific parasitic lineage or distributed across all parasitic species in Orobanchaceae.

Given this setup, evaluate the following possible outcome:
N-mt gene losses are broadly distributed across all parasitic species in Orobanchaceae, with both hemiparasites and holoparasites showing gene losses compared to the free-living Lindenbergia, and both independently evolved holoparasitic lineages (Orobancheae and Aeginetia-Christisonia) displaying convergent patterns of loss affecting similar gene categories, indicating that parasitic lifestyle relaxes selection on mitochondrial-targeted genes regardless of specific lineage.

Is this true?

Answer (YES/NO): NO